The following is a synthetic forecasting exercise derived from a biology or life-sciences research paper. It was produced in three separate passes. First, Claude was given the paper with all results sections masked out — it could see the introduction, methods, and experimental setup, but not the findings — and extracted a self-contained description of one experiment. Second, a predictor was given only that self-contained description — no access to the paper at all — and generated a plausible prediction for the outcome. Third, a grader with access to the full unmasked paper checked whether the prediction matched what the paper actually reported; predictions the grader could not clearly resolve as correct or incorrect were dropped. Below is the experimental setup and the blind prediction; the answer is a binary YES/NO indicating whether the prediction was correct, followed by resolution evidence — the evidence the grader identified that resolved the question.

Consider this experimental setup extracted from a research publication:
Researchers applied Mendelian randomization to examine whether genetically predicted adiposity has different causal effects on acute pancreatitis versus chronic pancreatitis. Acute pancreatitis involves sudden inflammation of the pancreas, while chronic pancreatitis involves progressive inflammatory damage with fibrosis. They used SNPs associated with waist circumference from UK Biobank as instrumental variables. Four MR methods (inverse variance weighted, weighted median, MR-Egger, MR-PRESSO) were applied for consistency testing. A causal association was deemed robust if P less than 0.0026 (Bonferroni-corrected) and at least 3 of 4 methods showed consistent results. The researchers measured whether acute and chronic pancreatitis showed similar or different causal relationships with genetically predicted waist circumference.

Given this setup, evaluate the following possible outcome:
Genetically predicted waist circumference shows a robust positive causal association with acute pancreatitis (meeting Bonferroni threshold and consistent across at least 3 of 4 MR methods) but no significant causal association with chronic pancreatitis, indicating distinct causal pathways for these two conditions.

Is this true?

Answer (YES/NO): NO